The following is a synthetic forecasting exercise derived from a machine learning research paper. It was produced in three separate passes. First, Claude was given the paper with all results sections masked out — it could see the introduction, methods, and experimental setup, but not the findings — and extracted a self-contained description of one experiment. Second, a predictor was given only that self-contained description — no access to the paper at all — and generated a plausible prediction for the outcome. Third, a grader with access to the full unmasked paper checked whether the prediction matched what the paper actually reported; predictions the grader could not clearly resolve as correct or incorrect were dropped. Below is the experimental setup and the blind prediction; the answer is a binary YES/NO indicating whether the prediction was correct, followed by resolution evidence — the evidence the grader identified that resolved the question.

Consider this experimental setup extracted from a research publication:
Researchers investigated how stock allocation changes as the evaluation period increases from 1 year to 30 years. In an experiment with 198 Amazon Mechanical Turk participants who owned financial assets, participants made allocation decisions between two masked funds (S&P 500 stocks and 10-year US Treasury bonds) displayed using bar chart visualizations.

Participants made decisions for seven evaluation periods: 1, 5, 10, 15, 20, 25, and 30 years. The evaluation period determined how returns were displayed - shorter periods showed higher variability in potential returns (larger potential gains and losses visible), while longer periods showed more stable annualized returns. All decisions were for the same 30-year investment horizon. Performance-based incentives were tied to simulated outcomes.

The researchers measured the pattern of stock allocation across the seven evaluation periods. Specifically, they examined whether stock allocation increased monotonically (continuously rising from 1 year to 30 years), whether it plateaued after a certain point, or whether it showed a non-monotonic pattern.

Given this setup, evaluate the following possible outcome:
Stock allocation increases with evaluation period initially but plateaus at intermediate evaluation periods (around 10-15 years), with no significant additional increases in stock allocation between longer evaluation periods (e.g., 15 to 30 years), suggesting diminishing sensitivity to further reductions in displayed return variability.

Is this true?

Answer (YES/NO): YES